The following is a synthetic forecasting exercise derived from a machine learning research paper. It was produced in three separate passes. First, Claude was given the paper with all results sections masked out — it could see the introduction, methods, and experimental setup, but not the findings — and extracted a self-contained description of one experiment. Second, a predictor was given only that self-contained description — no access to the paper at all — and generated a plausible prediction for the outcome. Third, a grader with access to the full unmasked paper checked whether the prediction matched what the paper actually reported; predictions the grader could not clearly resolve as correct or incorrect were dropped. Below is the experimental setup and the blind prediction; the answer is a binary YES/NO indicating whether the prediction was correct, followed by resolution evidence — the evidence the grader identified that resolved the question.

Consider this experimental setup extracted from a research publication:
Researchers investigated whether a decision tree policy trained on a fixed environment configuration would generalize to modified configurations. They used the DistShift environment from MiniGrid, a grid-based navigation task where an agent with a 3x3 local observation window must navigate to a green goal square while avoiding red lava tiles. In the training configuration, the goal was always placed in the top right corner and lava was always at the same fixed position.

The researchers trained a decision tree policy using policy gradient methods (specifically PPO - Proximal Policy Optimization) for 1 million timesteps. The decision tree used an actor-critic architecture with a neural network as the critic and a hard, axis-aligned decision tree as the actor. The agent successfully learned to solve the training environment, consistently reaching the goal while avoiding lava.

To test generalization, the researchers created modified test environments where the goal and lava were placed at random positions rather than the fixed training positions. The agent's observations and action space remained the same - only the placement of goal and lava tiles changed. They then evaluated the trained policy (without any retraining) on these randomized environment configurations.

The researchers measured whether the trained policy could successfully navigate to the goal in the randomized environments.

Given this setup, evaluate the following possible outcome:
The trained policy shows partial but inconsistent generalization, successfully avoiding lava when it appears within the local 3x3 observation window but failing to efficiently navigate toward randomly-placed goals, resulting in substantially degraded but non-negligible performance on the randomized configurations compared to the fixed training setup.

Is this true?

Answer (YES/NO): NO